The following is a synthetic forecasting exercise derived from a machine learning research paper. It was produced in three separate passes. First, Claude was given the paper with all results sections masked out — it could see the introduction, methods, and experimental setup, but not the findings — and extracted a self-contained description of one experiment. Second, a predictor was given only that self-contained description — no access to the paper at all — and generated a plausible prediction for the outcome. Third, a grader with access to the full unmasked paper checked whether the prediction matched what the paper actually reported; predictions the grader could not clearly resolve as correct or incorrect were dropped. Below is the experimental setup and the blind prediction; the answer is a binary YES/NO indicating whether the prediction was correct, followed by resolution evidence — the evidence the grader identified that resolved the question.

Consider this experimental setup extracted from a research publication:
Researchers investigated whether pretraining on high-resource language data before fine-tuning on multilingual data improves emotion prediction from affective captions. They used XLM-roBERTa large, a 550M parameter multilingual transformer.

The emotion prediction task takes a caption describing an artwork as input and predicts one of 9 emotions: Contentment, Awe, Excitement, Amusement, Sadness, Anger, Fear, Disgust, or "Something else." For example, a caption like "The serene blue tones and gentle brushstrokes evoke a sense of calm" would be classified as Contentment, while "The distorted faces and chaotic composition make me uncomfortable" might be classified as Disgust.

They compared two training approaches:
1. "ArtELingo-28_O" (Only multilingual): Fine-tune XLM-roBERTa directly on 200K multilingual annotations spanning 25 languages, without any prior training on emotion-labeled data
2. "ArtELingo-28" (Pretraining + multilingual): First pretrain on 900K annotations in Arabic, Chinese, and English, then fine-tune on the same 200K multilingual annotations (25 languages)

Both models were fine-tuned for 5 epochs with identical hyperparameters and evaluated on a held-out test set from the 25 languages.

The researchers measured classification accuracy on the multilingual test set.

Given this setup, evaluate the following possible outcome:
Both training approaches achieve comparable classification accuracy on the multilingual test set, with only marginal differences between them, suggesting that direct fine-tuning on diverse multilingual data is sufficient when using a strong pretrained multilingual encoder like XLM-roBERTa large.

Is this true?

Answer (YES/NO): NO